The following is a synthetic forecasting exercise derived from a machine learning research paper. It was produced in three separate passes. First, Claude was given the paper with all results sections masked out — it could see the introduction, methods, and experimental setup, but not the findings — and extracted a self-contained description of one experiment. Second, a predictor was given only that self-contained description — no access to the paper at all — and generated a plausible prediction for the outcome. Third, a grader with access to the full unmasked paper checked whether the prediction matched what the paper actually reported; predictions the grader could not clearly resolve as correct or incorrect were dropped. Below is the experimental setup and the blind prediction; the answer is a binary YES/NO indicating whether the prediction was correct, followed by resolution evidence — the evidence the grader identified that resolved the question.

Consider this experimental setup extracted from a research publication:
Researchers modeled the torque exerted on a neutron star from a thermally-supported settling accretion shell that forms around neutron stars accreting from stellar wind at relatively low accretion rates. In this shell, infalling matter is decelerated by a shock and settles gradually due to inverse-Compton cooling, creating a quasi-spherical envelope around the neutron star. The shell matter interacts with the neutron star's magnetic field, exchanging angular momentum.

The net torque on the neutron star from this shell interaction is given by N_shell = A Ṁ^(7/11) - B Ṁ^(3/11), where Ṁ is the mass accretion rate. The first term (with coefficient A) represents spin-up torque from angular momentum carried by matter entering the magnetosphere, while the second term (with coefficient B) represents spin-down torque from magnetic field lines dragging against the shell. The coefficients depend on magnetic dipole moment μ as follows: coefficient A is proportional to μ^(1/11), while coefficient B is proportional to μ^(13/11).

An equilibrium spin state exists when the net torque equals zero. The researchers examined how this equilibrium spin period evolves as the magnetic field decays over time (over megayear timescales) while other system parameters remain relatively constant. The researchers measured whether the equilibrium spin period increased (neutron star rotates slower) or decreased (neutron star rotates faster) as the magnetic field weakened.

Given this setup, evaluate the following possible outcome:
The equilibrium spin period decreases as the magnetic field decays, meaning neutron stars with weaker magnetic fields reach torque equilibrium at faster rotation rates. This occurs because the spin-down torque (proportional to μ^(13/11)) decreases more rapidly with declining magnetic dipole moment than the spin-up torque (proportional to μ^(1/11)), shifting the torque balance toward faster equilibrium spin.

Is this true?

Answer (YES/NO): YES